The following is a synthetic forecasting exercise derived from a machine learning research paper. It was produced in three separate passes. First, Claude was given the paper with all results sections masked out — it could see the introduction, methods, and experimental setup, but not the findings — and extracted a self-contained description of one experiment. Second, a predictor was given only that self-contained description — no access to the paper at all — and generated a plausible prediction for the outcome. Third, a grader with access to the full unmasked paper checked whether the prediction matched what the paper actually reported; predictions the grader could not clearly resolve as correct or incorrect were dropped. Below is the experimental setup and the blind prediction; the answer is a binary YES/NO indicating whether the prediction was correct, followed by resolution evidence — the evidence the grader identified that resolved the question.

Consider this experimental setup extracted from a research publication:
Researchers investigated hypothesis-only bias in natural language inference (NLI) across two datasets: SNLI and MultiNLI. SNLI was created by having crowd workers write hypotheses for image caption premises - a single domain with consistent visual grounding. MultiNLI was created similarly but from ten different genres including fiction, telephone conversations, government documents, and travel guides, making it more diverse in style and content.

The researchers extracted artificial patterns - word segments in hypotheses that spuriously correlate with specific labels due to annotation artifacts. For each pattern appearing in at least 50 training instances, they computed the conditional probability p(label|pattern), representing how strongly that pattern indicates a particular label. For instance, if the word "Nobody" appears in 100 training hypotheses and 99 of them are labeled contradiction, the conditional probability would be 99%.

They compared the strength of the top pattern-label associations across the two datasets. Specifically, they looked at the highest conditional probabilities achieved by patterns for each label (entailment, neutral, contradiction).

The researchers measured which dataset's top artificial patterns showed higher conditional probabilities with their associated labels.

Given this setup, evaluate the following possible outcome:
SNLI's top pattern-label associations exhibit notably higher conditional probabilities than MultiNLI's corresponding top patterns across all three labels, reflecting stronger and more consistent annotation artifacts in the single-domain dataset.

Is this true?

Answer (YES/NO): YES